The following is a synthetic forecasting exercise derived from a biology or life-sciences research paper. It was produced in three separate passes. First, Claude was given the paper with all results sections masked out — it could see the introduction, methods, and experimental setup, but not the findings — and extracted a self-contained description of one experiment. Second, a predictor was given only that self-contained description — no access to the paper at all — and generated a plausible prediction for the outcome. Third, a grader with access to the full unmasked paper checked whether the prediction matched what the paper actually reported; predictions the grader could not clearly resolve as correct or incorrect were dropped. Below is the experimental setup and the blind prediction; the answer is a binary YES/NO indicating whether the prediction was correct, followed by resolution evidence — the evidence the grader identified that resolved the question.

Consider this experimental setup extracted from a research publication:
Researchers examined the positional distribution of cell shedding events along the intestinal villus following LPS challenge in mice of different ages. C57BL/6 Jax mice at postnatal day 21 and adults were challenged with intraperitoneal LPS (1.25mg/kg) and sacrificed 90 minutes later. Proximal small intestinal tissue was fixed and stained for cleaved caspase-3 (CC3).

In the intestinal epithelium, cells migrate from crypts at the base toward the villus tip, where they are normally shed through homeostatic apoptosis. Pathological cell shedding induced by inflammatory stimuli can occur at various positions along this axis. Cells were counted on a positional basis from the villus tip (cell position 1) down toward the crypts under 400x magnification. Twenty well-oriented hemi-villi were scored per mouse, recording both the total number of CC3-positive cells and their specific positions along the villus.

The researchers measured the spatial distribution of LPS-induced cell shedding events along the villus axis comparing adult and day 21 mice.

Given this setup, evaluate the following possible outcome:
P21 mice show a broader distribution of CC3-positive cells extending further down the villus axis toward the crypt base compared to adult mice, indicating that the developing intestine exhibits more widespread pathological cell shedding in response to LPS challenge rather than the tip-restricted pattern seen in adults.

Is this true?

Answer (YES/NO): NO